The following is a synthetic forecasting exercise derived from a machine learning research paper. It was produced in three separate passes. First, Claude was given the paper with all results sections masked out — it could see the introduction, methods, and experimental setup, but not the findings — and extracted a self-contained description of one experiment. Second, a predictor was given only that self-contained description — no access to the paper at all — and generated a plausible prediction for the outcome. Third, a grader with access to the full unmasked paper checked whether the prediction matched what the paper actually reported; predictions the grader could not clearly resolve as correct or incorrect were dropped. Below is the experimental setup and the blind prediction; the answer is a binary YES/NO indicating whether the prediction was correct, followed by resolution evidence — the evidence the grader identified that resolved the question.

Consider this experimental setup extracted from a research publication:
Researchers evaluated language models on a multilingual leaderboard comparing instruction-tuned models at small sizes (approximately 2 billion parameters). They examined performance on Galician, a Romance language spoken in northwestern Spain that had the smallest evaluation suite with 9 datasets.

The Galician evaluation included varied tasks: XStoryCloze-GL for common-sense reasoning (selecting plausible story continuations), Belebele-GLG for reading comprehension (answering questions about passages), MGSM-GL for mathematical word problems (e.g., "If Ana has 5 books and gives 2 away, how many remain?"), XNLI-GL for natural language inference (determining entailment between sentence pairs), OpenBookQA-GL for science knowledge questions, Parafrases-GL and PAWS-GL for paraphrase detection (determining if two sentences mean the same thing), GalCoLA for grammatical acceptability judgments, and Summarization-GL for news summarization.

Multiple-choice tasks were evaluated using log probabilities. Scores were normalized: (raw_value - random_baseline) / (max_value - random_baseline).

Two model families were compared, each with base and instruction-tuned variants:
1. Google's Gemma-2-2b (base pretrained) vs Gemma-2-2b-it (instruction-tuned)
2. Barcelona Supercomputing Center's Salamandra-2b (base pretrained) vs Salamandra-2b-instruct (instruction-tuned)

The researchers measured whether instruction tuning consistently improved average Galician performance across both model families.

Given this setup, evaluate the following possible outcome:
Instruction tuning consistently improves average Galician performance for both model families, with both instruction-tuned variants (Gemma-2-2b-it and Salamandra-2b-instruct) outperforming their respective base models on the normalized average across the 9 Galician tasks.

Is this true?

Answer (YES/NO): NO